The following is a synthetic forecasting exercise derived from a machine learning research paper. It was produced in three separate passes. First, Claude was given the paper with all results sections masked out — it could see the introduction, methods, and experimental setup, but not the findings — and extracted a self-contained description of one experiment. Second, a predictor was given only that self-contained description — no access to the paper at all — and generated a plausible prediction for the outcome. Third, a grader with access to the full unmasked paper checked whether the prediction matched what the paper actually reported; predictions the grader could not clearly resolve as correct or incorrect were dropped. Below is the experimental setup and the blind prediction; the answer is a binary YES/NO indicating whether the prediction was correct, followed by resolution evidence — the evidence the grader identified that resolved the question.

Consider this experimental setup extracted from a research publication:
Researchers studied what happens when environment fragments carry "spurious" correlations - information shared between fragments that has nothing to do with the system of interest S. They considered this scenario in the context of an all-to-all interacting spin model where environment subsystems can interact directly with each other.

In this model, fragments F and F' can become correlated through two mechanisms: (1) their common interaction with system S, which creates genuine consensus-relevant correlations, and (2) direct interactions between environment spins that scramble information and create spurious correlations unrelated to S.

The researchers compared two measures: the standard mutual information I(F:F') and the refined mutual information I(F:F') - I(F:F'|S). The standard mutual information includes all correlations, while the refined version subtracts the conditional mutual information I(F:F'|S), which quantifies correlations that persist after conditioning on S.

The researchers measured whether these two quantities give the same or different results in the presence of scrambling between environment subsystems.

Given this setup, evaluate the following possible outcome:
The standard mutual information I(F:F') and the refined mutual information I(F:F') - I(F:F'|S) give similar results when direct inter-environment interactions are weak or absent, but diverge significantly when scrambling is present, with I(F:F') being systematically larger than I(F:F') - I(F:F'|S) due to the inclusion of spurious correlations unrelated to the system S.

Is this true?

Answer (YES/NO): YES